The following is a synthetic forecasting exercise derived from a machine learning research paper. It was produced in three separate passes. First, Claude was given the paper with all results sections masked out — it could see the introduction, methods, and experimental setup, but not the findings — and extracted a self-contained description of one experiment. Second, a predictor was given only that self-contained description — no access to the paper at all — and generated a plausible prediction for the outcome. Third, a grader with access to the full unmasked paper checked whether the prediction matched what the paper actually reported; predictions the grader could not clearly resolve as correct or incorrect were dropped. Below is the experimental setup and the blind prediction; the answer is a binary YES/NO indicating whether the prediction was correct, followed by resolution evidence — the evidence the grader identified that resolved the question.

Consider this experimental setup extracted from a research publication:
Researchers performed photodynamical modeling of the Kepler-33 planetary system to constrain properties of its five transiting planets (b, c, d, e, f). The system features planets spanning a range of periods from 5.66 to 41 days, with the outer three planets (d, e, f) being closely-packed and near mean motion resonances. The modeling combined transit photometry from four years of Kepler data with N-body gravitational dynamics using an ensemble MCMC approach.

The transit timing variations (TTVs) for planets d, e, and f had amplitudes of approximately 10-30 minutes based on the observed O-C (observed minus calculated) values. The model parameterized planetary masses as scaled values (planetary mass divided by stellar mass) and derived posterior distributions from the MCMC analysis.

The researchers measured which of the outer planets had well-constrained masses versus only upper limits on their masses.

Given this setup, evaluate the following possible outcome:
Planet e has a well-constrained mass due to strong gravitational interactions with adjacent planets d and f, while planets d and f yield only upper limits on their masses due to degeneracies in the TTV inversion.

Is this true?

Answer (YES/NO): NO